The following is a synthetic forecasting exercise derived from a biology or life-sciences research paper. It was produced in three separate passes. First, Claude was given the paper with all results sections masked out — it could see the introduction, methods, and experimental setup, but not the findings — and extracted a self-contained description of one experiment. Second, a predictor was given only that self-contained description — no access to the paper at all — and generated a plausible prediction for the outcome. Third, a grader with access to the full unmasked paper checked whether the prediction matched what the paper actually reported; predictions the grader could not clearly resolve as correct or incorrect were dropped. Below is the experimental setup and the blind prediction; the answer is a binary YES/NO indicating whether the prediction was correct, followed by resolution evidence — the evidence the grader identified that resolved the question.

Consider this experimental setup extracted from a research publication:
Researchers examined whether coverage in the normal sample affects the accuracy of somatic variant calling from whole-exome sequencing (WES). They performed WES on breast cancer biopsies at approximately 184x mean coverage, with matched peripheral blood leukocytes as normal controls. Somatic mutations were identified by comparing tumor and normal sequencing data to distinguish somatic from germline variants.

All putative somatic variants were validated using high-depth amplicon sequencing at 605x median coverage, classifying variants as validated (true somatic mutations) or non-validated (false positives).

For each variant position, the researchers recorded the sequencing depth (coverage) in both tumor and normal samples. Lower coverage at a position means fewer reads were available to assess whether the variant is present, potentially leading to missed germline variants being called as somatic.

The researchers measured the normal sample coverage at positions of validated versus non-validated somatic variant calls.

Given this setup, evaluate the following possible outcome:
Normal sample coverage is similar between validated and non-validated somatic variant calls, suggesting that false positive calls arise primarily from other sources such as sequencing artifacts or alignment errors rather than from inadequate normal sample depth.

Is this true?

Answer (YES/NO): NO